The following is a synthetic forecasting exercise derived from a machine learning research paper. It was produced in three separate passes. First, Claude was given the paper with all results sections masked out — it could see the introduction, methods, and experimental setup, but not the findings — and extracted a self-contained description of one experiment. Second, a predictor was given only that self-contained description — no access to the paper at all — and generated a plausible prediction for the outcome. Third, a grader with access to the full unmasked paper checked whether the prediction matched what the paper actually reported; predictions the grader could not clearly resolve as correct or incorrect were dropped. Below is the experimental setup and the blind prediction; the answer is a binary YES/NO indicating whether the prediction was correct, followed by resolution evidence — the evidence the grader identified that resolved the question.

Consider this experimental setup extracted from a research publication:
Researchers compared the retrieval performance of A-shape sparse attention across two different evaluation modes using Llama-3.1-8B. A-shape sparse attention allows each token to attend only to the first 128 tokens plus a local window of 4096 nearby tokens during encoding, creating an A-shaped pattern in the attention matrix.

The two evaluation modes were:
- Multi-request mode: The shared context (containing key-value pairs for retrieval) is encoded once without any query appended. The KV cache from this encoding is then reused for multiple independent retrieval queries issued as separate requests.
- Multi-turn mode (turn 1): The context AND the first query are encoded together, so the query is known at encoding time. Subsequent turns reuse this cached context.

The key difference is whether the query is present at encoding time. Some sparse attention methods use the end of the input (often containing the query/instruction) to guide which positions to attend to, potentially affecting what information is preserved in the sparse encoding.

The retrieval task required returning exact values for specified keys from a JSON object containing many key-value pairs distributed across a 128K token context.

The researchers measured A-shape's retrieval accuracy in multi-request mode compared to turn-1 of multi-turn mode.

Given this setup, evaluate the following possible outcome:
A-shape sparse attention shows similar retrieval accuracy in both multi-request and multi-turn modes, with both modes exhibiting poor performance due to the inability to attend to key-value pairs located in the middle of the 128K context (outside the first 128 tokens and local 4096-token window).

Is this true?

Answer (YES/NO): NO